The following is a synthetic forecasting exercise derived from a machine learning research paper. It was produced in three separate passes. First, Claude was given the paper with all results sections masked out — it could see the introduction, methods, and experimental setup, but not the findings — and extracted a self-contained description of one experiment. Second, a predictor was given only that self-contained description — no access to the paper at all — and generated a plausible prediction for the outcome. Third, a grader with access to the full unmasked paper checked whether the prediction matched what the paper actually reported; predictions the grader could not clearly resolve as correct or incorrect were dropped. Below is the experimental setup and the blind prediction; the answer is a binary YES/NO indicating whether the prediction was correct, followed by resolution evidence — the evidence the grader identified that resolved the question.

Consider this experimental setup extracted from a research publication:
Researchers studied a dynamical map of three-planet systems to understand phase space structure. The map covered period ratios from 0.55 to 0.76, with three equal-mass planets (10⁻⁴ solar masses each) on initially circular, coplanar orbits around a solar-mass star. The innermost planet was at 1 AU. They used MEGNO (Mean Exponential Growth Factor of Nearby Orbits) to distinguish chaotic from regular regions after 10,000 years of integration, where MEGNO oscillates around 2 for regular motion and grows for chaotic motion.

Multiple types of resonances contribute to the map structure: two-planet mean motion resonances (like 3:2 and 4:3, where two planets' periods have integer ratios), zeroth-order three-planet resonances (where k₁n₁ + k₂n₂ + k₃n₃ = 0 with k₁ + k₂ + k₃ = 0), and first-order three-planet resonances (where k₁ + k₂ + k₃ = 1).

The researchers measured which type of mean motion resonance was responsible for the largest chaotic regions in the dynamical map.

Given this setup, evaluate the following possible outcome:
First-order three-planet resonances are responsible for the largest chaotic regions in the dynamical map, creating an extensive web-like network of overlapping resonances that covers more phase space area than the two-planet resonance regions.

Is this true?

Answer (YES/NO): NO